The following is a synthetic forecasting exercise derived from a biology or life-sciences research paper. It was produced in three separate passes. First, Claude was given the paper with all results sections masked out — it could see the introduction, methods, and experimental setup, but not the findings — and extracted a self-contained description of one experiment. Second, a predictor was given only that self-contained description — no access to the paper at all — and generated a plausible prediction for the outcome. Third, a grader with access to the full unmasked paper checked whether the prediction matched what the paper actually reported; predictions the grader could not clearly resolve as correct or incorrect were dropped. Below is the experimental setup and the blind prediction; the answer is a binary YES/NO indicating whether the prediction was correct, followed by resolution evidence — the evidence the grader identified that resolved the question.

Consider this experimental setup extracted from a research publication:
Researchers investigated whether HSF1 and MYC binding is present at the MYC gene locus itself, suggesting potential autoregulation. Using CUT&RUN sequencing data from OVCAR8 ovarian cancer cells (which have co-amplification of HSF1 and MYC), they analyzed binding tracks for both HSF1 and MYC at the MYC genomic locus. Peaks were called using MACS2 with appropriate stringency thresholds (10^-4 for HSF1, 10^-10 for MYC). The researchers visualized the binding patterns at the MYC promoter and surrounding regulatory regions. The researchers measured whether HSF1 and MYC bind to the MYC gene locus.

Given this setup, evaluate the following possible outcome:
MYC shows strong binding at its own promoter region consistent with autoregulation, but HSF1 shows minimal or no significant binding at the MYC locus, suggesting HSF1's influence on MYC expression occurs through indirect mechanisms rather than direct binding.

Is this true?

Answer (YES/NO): NO